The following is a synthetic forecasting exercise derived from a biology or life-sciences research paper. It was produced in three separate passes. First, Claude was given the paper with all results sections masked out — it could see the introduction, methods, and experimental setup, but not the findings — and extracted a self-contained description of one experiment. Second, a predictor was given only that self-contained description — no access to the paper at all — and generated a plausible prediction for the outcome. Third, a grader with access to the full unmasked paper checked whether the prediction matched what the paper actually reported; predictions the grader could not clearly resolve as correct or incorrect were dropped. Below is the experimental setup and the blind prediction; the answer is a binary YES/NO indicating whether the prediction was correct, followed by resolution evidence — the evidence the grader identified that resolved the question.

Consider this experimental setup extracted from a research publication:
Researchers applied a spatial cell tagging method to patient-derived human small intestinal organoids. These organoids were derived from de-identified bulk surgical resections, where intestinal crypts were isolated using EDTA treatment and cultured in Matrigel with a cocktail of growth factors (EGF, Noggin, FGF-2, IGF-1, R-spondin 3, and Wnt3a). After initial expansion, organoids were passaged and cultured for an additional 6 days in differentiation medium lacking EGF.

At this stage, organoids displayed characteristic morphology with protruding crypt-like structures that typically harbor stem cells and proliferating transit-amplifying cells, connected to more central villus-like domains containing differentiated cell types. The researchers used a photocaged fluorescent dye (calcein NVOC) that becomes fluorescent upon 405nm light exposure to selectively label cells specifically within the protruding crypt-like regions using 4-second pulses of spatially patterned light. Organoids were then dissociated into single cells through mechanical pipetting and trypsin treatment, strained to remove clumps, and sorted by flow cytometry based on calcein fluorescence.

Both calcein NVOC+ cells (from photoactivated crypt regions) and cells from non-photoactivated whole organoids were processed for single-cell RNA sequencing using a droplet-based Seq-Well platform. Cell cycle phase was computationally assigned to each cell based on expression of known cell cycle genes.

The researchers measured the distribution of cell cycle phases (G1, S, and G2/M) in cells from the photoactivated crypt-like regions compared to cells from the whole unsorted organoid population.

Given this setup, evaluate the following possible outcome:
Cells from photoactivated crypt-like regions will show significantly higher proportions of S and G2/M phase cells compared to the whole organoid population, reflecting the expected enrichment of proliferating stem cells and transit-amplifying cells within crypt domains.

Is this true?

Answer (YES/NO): YES